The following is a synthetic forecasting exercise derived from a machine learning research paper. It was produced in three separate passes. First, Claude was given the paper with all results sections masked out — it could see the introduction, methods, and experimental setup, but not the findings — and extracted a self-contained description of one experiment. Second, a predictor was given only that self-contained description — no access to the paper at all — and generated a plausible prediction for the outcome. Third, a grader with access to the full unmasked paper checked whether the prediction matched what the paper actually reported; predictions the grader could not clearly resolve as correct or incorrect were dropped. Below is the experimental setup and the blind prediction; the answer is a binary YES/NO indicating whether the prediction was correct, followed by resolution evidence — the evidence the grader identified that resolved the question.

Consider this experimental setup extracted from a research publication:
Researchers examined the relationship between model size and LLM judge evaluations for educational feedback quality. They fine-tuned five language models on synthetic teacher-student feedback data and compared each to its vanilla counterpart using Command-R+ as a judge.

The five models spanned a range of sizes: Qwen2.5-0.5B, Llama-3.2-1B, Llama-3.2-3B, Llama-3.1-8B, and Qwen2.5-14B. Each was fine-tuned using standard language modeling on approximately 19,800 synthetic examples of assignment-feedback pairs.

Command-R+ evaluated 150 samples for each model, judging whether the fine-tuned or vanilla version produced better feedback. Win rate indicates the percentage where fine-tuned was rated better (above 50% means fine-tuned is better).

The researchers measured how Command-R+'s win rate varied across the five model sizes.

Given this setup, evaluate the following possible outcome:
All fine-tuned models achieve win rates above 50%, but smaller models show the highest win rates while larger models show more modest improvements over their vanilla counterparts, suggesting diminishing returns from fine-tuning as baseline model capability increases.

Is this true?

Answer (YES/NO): NO